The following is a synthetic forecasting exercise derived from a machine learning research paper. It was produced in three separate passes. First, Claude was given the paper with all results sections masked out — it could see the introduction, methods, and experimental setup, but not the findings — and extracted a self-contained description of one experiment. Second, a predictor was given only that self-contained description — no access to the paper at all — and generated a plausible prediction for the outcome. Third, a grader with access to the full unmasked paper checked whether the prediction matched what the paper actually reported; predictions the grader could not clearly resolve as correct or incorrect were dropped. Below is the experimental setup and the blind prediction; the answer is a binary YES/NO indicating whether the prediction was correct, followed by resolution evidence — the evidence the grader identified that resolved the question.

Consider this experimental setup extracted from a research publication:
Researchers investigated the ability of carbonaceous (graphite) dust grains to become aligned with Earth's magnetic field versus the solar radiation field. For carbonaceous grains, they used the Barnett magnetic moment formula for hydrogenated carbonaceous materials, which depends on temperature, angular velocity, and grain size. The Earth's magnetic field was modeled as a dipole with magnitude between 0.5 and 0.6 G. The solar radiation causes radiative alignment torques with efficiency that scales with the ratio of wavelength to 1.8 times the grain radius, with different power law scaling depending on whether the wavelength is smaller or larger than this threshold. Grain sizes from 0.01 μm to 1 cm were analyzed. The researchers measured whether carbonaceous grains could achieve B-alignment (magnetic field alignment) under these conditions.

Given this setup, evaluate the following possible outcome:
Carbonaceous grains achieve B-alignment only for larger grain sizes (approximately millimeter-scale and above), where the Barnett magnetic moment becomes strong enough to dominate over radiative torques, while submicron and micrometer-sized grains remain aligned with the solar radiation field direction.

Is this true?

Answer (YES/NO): NO